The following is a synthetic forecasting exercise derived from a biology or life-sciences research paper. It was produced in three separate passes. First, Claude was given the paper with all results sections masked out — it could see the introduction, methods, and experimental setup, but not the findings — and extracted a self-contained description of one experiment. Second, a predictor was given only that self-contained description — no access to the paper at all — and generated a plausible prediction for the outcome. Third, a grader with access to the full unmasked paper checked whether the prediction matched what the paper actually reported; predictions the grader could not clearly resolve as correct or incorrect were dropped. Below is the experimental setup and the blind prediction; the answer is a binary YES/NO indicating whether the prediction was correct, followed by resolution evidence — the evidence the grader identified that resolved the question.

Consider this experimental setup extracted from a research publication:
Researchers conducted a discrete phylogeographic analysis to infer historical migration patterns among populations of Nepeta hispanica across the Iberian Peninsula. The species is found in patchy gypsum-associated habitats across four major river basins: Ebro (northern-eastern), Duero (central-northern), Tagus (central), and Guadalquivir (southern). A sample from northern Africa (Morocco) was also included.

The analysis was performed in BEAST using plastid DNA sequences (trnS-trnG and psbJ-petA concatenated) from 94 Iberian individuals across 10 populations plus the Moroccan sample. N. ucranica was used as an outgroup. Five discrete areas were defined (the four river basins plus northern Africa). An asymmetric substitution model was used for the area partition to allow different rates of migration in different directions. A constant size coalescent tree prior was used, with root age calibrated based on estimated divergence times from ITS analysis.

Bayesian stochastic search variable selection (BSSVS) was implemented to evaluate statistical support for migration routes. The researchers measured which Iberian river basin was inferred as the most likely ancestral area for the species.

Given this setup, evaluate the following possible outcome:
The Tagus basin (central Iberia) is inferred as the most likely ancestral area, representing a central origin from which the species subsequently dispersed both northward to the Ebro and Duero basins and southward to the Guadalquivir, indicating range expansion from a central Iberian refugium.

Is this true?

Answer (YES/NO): NO